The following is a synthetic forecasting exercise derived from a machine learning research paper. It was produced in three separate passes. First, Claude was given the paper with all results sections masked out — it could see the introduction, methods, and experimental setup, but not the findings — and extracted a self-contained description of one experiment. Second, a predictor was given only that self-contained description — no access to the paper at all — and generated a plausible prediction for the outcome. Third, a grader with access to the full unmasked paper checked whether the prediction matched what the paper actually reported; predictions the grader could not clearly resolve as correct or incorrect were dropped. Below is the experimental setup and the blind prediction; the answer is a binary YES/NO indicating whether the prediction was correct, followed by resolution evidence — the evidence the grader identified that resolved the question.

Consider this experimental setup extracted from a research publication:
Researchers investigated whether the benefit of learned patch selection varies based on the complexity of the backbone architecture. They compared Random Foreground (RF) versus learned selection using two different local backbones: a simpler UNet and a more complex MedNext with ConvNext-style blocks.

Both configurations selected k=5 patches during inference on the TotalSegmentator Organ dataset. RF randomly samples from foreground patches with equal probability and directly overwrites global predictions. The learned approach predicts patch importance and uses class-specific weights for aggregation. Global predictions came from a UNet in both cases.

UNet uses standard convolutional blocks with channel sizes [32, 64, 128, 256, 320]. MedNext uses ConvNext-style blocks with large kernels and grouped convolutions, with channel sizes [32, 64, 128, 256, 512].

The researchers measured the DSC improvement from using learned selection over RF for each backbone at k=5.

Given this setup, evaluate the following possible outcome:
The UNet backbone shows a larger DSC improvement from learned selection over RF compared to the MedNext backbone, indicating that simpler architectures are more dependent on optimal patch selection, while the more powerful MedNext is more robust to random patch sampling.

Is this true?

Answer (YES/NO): YES